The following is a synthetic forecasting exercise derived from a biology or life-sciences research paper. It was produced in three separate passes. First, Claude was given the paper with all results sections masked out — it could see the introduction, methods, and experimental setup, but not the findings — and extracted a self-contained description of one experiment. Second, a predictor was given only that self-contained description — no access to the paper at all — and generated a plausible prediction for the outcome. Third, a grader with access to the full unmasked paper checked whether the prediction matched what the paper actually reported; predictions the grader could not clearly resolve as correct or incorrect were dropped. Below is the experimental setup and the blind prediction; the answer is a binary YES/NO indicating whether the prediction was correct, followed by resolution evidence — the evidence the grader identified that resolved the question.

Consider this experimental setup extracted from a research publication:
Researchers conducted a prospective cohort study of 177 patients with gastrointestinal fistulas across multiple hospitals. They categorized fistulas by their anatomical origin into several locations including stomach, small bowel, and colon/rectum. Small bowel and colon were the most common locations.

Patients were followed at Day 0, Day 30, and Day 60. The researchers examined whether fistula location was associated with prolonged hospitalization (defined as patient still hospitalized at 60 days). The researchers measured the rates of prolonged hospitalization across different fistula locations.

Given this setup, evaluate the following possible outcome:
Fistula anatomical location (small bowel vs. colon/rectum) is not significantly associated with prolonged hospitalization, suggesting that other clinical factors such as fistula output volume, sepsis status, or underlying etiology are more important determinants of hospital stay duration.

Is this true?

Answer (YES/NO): YES